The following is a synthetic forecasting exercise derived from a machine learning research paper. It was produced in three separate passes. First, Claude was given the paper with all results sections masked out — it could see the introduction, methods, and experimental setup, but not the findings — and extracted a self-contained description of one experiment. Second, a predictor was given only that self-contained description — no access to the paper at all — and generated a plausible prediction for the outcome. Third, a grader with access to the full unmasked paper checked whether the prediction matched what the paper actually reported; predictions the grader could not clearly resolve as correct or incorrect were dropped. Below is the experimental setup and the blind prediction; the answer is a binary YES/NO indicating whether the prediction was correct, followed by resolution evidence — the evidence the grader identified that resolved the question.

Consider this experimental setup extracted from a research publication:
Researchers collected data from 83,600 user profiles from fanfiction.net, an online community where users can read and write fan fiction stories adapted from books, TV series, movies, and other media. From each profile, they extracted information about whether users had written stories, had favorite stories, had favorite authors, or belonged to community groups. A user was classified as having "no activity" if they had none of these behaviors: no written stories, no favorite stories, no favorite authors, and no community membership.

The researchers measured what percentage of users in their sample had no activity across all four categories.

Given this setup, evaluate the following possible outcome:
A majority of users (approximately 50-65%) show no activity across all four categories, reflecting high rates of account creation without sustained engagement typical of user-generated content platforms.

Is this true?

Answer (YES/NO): YES